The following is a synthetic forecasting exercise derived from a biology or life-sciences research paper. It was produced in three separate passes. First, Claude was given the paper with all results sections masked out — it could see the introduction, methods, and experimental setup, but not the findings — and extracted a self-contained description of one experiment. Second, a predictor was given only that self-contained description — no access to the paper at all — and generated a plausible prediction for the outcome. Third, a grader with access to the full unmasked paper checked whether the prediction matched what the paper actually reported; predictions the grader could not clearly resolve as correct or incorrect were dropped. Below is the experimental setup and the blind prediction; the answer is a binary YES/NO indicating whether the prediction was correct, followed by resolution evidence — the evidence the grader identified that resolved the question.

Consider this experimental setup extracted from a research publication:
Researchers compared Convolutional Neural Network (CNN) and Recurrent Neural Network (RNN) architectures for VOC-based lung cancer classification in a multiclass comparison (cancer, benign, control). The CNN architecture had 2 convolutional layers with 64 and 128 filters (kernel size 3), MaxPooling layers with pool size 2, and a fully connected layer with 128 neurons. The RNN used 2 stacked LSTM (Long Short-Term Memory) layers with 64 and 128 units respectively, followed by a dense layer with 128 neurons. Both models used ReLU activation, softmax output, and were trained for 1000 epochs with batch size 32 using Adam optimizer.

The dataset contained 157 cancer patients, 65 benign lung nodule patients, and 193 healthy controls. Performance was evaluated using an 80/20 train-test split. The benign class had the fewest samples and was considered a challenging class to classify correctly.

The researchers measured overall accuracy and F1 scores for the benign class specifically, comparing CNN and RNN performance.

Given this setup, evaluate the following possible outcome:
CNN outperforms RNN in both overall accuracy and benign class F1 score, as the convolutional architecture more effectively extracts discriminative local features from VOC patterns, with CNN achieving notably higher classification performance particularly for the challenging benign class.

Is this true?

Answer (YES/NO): NO